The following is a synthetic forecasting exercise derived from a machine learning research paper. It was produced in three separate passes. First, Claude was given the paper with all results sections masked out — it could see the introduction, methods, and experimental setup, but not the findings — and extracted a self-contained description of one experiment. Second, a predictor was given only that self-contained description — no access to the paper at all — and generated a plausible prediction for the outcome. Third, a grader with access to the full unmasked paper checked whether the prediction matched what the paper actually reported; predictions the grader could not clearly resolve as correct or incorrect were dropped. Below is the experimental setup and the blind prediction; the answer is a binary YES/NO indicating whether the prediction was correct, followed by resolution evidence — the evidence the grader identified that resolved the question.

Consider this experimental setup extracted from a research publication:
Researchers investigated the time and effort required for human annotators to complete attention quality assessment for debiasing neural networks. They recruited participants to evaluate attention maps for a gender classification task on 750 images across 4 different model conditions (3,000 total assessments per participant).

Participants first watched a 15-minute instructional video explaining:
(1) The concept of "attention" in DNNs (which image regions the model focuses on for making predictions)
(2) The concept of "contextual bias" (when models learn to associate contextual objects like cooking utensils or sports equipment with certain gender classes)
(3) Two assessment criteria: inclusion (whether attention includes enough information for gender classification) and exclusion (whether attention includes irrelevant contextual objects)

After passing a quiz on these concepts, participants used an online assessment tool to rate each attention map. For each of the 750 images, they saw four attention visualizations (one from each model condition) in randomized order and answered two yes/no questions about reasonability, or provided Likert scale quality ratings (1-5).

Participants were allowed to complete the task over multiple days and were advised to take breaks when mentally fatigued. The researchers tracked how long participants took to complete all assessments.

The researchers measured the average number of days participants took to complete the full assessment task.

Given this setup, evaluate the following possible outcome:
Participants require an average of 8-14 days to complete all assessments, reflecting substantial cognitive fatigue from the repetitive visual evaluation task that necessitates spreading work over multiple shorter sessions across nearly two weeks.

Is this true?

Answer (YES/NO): NO